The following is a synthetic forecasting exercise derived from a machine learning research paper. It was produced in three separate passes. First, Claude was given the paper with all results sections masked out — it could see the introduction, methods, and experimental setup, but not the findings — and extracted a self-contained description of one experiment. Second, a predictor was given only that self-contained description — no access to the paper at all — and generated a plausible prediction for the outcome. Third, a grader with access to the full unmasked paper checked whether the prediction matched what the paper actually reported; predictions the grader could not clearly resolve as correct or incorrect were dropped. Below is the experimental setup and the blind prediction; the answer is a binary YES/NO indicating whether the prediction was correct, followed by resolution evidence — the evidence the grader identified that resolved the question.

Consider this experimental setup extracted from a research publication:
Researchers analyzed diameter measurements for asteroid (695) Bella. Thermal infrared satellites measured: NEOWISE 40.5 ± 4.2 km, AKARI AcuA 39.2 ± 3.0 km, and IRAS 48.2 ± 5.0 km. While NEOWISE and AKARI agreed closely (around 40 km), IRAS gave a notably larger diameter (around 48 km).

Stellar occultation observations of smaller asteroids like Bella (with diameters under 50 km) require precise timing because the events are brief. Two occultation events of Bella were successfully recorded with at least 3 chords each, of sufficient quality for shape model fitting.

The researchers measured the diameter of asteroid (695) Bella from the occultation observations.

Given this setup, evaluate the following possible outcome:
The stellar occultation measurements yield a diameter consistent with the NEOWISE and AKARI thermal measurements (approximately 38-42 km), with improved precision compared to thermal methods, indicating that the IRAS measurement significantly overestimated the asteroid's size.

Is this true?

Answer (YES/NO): NO